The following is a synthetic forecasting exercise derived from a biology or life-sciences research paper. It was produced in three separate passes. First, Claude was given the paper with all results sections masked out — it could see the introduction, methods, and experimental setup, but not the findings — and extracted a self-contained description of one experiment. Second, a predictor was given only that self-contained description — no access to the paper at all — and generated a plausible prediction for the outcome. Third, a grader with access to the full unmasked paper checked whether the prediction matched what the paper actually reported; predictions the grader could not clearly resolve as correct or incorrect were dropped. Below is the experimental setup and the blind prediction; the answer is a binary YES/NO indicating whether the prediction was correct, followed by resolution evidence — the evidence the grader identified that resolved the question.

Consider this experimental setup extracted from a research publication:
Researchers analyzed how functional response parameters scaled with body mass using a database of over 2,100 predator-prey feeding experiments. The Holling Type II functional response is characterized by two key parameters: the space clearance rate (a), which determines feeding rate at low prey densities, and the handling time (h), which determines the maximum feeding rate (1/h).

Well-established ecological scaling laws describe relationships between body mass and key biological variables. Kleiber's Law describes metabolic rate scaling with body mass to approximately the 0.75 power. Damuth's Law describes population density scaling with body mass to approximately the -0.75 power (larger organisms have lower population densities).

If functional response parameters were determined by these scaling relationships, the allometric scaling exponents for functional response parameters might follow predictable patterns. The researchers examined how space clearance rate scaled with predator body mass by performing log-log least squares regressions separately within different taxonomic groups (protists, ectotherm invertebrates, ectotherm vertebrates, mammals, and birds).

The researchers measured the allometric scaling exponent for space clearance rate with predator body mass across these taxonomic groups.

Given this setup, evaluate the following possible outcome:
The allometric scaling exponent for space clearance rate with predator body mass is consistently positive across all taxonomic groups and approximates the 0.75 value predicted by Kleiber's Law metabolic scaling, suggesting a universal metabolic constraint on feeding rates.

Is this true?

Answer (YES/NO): NO